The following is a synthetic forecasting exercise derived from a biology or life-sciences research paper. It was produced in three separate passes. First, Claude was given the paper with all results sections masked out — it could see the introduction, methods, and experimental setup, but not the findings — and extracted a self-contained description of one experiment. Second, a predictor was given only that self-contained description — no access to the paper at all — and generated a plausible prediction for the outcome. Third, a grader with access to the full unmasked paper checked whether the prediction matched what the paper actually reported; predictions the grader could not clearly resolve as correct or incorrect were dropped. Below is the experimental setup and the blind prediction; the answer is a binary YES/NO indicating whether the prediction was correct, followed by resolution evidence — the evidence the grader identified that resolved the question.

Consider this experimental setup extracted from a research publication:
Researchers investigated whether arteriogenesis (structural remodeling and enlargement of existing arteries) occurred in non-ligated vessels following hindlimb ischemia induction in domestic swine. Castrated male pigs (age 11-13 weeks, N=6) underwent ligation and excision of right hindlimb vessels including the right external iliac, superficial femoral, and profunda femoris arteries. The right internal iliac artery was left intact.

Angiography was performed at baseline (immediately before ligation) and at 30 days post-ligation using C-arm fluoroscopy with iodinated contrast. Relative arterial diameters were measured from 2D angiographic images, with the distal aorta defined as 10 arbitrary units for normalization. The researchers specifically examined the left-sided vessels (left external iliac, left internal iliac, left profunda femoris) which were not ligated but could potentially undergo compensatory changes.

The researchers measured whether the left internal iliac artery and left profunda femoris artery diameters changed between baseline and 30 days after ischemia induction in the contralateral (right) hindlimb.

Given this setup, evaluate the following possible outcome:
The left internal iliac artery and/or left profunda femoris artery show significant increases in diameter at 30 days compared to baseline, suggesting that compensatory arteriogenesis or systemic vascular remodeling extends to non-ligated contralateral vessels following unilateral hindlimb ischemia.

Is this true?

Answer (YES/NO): NO